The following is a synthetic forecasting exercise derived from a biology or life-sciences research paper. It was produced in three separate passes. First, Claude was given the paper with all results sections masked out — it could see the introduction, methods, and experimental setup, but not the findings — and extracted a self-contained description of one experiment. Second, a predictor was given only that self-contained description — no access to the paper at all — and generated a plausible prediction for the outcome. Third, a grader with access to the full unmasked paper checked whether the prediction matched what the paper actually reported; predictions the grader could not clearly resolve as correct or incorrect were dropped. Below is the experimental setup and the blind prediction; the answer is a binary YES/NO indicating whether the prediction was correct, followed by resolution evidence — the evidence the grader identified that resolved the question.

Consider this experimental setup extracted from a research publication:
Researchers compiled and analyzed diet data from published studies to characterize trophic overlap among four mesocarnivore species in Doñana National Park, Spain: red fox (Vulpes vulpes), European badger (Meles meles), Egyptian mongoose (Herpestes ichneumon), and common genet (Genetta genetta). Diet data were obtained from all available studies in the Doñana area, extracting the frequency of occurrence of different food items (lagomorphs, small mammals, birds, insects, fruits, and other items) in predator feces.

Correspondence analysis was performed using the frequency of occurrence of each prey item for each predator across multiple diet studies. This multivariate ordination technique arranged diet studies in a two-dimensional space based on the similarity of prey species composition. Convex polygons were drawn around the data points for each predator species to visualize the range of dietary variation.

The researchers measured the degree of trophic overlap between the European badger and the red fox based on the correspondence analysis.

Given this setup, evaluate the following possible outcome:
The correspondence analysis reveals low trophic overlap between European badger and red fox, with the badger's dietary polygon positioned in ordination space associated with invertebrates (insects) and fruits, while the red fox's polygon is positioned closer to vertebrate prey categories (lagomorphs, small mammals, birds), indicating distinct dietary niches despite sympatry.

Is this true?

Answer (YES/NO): NO